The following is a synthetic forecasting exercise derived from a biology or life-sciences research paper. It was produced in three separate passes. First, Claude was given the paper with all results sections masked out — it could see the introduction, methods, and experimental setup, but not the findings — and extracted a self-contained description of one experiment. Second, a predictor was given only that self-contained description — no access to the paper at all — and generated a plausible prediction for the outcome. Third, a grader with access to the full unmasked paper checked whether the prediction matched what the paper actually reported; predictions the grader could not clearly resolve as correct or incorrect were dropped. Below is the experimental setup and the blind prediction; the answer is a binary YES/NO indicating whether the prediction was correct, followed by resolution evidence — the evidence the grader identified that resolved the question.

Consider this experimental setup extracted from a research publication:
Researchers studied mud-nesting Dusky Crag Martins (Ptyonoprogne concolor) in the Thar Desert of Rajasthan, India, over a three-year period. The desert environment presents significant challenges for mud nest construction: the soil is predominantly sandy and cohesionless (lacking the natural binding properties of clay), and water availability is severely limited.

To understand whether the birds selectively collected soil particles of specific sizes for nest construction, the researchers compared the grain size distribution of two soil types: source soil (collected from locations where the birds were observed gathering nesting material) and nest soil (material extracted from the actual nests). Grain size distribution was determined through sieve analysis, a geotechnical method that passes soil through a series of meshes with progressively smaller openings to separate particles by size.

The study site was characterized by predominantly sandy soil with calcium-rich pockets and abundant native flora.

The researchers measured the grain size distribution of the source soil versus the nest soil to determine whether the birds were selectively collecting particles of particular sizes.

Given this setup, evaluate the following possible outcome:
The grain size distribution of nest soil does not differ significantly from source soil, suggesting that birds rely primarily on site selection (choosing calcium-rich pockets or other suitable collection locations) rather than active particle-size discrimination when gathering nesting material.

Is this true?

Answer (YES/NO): NO